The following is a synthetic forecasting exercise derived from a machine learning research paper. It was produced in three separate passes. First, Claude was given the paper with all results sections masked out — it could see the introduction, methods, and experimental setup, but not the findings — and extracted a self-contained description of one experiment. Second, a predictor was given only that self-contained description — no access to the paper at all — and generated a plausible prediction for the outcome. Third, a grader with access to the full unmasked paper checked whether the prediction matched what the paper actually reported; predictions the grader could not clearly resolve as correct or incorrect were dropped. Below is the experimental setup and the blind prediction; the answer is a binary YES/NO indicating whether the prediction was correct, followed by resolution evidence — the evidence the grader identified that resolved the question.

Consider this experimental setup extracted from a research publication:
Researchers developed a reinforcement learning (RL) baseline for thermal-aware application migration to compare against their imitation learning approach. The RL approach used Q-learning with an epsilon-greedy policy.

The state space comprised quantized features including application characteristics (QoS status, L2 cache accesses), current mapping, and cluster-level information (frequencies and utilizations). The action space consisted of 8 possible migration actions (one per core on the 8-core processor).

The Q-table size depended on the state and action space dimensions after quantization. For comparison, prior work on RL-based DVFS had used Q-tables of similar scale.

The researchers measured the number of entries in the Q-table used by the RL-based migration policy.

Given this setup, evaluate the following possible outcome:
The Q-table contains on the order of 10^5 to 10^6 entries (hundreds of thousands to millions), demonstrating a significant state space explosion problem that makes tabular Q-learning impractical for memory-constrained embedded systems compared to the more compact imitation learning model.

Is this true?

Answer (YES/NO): NO